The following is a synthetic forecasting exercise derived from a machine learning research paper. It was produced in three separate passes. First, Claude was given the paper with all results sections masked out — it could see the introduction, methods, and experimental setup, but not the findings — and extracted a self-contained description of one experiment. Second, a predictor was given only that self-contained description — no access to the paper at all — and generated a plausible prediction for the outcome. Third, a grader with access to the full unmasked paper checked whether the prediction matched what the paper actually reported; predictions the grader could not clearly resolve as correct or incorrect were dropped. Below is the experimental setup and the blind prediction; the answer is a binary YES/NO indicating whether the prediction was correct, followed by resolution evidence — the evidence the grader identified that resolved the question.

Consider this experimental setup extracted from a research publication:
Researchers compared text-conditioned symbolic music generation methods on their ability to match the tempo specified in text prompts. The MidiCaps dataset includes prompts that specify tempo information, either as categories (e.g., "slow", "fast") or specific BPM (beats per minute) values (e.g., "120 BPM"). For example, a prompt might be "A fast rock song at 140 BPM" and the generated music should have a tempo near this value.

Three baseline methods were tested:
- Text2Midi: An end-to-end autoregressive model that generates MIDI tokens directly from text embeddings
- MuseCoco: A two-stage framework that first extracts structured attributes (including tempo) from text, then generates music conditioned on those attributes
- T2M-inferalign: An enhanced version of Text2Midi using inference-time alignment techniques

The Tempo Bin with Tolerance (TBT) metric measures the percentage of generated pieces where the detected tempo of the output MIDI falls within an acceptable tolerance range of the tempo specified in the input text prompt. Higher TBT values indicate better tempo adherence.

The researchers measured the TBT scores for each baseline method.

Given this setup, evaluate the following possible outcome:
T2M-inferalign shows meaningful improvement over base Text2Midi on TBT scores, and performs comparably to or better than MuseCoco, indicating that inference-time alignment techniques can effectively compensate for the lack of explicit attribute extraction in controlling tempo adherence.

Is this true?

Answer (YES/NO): YES